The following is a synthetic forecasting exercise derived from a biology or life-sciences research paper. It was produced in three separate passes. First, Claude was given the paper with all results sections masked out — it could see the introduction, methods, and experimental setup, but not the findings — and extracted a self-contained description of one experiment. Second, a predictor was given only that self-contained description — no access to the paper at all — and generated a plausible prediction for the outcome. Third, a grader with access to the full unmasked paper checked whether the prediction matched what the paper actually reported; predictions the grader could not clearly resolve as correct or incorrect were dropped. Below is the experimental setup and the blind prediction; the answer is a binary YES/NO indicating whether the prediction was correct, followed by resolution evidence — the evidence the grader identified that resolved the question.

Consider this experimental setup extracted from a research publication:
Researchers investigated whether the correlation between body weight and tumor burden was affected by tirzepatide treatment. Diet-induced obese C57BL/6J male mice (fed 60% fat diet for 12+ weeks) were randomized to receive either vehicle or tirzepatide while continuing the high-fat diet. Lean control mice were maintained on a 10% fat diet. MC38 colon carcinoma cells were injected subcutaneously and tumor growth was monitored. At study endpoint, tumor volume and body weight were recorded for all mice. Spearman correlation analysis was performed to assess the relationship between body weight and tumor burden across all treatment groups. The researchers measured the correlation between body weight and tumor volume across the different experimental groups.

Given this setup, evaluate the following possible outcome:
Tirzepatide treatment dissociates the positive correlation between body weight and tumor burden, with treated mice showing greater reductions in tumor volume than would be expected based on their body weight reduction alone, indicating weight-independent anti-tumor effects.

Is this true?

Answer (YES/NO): NO